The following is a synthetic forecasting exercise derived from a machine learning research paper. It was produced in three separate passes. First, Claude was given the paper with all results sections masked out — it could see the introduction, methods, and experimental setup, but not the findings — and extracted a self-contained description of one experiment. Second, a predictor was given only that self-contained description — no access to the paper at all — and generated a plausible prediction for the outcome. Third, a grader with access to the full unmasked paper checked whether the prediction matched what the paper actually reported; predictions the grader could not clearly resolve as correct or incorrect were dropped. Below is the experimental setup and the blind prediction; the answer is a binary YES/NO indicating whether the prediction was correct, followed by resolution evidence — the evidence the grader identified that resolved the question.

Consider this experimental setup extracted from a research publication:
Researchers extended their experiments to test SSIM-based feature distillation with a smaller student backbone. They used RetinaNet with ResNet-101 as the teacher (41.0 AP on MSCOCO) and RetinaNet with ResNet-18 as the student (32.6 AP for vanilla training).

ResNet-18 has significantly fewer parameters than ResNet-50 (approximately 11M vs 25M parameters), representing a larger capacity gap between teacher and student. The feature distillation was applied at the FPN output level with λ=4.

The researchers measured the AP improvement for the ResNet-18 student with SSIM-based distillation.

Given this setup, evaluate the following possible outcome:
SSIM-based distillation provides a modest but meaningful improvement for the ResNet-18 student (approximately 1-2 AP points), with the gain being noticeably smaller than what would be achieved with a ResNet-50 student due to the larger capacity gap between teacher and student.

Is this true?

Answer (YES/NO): NO